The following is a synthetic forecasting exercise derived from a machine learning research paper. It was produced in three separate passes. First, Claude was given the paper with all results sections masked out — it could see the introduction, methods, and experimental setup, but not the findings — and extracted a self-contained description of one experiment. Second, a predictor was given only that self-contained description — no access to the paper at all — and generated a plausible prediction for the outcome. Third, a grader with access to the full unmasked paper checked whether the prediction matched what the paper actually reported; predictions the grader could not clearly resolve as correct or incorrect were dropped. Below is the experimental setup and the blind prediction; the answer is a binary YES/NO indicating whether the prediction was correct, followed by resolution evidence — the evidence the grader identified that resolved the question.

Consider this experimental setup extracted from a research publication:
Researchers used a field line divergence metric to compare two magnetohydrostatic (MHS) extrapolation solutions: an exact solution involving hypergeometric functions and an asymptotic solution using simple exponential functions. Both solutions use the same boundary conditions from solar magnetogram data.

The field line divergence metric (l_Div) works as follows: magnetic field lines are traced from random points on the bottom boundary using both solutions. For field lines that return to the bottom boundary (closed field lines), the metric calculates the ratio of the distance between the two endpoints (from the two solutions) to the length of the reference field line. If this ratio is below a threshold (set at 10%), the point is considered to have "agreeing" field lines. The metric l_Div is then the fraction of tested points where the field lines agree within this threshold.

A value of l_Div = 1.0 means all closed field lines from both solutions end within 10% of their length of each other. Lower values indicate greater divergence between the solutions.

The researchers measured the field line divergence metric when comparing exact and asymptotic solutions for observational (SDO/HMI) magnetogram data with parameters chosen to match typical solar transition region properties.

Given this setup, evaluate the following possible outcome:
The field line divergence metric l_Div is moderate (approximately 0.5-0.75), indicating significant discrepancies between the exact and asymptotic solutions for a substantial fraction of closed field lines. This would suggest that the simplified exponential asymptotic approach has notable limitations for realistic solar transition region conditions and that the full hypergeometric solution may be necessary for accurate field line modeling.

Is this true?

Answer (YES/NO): NO